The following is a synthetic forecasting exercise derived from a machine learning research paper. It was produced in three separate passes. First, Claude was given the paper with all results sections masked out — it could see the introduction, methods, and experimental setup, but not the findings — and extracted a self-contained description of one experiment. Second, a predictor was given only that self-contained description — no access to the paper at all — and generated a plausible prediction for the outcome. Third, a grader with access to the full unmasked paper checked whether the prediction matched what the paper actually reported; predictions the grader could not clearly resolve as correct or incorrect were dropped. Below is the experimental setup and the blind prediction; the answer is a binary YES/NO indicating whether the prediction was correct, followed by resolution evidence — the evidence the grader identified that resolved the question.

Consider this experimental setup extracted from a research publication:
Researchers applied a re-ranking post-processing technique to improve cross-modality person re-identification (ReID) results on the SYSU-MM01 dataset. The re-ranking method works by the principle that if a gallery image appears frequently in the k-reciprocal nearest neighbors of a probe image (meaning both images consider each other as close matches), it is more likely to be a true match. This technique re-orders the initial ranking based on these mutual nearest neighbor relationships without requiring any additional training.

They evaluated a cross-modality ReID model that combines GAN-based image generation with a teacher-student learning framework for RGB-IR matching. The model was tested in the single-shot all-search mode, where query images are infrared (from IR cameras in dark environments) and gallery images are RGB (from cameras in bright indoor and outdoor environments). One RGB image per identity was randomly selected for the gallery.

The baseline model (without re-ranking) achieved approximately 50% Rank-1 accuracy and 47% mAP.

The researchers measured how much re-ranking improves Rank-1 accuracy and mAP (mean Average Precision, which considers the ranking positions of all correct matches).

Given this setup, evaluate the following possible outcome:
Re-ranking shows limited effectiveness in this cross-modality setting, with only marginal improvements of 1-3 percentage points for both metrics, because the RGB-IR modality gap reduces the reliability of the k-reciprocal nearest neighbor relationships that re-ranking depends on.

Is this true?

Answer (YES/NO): NO